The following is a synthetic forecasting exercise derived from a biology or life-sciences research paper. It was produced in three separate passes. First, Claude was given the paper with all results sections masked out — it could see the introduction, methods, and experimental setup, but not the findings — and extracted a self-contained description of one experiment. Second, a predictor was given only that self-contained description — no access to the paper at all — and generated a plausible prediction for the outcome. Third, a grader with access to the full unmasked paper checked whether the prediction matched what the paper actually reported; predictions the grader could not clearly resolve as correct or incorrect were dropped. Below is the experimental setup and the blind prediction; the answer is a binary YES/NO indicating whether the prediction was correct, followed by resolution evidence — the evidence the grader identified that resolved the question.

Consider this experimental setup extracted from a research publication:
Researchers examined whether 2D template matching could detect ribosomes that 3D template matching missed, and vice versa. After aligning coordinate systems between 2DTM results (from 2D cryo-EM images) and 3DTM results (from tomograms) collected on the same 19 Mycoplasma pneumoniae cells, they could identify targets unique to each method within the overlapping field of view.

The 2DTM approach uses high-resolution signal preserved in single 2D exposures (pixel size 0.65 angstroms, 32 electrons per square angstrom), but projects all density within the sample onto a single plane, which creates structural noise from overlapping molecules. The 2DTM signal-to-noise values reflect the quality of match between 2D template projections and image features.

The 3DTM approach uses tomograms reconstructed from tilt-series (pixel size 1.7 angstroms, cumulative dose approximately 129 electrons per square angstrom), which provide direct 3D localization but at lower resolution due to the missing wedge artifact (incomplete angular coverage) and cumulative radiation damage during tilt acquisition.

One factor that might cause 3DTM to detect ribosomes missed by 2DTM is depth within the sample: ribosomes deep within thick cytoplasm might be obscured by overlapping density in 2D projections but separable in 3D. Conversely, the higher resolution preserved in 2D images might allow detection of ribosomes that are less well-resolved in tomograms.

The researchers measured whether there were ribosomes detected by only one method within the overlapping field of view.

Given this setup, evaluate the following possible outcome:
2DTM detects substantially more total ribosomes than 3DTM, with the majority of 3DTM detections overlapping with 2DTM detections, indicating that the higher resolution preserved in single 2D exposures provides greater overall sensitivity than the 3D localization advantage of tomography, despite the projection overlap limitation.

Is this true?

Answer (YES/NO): NO